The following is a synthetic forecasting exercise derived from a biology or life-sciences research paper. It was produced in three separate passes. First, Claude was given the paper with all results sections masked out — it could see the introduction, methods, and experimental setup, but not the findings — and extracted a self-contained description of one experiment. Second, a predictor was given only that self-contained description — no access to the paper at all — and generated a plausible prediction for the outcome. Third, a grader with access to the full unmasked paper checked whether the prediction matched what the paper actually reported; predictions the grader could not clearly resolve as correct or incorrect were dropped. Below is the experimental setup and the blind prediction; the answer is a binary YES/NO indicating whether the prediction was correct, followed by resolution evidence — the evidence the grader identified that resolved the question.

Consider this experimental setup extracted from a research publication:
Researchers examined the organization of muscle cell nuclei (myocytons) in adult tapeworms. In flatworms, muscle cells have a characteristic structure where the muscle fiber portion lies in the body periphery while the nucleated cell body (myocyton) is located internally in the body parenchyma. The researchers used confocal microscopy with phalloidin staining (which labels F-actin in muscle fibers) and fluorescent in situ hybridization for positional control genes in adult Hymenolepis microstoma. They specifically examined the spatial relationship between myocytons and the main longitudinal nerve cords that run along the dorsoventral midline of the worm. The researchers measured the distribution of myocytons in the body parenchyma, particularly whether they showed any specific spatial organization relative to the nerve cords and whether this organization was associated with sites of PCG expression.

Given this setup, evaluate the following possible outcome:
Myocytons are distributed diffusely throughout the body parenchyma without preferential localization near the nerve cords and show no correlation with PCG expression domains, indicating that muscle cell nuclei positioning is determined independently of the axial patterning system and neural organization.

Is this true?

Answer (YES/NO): NO